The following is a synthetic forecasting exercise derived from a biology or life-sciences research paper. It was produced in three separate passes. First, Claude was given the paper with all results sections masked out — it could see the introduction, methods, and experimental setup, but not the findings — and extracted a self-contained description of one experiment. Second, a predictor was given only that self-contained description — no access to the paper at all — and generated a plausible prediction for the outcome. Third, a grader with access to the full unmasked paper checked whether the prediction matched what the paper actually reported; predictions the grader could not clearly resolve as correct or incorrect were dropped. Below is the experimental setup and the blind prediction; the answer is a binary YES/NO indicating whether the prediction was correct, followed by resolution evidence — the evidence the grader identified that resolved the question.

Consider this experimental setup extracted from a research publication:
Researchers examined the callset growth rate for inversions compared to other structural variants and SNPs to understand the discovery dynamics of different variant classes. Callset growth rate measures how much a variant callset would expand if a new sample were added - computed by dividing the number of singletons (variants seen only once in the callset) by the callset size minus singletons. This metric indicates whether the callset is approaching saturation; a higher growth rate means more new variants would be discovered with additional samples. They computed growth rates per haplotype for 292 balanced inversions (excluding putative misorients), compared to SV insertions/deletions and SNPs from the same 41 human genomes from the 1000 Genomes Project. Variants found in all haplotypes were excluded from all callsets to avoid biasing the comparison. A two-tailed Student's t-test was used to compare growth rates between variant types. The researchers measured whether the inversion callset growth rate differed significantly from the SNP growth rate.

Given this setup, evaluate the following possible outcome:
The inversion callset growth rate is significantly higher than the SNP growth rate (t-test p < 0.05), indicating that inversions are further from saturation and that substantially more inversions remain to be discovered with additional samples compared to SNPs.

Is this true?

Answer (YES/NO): NO